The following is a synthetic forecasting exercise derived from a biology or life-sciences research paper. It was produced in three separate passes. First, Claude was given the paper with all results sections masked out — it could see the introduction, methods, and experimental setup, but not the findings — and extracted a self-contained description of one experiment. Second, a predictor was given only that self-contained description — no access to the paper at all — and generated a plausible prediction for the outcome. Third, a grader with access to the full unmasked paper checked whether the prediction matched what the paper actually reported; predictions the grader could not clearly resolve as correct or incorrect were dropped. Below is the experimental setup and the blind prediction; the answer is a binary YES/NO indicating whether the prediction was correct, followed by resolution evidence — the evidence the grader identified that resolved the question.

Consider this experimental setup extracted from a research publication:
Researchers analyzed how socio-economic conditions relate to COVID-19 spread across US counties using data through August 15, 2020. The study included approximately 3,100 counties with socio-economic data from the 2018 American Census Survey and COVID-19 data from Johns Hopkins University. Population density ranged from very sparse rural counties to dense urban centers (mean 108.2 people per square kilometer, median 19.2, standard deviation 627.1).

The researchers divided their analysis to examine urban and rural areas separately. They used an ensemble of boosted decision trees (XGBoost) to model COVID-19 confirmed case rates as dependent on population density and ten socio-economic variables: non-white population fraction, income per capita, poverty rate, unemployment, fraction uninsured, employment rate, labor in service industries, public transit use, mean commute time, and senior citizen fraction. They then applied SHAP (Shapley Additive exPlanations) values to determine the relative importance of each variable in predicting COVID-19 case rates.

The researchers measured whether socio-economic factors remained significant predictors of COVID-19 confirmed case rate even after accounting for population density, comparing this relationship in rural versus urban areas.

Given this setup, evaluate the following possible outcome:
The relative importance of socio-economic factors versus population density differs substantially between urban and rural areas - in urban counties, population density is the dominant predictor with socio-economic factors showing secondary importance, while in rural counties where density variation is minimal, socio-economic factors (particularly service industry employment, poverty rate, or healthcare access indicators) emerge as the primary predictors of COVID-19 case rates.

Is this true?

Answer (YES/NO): NO